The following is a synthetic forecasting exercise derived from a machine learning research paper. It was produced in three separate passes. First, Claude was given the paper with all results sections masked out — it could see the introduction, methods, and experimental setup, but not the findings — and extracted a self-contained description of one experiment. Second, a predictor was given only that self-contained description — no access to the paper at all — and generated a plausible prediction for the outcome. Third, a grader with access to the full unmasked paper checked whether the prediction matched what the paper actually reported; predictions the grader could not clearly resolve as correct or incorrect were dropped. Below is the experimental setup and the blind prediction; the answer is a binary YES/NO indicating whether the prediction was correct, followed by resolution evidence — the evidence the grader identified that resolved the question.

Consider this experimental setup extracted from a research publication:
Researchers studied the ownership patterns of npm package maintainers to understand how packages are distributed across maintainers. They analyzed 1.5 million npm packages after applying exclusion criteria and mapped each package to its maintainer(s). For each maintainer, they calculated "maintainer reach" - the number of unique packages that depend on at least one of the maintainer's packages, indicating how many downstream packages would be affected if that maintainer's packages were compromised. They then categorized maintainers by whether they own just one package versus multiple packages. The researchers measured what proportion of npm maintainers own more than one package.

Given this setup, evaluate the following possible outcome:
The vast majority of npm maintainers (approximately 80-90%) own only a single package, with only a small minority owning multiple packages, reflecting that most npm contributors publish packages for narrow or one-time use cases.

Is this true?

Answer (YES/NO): NO